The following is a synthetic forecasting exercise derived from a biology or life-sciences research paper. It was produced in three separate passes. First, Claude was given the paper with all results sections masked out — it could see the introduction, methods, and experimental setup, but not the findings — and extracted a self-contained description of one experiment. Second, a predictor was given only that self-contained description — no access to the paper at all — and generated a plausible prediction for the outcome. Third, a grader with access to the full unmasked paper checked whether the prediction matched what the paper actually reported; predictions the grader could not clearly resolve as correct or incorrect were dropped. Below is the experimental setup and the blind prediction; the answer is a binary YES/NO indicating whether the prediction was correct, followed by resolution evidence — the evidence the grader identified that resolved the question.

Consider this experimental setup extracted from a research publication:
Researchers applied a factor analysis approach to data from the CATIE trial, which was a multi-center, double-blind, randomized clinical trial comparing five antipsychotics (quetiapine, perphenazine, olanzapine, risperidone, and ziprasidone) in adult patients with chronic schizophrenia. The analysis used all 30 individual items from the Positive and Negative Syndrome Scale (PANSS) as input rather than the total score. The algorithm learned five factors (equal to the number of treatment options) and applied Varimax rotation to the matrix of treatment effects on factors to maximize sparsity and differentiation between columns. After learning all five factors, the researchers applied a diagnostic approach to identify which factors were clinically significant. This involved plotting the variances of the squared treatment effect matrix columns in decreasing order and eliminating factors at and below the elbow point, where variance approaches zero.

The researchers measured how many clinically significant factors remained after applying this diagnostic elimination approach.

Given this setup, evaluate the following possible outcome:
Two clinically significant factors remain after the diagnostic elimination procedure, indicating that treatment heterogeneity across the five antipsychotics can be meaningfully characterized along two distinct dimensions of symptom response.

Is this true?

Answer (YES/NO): NO